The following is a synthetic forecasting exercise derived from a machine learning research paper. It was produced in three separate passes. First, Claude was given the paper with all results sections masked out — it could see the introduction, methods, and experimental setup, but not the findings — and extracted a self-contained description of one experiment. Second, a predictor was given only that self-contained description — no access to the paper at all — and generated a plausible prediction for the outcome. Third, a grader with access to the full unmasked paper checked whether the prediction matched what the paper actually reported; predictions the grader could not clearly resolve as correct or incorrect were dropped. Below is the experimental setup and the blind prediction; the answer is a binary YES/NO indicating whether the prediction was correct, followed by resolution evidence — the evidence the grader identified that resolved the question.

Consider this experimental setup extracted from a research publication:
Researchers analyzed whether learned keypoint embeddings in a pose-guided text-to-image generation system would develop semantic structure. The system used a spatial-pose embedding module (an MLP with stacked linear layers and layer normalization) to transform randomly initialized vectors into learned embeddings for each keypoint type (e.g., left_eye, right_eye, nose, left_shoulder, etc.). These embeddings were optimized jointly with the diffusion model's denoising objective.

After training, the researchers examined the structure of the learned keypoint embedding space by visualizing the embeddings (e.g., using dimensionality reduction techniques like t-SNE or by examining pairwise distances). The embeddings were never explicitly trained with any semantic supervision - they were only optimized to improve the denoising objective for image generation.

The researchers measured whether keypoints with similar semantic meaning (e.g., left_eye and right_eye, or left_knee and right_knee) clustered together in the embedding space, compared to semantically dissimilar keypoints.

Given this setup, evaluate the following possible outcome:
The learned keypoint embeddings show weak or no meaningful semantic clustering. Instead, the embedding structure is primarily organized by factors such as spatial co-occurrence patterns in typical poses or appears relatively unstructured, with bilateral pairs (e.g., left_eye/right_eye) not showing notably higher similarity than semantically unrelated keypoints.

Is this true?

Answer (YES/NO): NO